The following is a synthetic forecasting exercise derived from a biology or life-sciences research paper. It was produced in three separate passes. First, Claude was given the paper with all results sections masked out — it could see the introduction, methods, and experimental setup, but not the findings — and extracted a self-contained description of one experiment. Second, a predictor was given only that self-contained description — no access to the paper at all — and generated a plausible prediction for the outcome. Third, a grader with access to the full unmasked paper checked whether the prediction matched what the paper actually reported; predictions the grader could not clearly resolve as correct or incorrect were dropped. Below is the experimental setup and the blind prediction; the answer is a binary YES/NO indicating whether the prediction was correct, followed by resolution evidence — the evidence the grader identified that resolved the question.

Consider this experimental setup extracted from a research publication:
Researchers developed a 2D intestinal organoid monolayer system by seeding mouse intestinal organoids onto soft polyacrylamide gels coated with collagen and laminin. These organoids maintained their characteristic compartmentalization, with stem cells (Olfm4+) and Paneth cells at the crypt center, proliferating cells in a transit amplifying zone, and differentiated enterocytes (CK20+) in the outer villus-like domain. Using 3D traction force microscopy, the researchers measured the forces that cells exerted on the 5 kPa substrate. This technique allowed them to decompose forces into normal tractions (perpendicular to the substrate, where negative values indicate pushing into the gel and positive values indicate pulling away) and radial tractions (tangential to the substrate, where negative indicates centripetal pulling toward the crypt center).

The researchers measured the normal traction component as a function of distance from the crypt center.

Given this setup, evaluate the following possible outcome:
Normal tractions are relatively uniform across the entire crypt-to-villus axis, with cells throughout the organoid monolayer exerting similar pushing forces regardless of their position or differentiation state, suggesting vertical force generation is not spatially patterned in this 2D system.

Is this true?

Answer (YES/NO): NO